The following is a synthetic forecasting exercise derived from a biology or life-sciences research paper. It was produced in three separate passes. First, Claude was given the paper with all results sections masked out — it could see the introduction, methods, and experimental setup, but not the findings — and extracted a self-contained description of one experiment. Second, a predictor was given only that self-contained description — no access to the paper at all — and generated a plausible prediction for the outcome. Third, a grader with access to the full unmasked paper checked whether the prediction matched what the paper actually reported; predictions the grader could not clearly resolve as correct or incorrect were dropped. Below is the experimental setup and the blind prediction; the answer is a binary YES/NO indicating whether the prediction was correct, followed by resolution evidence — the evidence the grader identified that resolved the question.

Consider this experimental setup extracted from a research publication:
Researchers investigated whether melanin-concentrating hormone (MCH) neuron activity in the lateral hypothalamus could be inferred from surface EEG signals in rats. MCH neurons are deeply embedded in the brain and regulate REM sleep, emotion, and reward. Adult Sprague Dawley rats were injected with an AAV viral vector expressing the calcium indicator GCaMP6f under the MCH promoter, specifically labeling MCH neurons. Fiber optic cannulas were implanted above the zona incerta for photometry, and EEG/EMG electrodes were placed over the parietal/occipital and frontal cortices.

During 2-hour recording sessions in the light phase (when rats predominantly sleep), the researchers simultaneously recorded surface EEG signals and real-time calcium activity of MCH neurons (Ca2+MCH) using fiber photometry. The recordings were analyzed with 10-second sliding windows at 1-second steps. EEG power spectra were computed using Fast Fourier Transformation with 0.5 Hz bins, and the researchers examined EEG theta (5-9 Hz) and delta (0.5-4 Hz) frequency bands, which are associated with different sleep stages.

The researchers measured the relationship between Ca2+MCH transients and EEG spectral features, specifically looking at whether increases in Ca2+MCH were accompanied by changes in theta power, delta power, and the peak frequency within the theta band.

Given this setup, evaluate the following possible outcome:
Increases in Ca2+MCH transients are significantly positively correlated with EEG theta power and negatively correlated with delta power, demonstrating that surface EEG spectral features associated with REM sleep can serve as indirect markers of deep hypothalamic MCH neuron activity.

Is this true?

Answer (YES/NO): NO